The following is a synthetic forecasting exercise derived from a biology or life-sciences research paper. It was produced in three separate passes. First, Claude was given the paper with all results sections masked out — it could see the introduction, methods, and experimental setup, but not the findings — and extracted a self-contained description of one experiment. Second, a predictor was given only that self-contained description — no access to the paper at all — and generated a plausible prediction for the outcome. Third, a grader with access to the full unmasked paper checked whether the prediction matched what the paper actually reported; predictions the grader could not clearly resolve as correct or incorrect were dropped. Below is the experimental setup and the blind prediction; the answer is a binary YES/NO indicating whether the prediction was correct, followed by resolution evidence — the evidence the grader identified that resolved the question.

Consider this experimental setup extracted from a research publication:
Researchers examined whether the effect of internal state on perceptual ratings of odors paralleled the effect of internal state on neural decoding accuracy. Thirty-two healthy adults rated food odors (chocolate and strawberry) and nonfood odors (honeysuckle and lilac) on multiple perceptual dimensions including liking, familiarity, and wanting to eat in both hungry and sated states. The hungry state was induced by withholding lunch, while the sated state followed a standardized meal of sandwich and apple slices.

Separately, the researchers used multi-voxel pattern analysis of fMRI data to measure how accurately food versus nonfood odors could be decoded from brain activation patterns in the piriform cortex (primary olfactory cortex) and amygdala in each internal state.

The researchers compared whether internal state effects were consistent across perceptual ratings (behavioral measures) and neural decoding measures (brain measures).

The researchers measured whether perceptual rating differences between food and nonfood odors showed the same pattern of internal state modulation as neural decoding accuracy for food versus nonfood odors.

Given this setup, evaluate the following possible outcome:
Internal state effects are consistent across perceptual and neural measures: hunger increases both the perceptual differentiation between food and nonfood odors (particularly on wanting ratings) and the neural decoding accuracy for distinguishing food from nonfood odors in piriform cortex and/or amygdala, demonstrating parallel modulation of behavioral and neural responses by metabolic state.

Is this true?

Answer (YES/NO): NO